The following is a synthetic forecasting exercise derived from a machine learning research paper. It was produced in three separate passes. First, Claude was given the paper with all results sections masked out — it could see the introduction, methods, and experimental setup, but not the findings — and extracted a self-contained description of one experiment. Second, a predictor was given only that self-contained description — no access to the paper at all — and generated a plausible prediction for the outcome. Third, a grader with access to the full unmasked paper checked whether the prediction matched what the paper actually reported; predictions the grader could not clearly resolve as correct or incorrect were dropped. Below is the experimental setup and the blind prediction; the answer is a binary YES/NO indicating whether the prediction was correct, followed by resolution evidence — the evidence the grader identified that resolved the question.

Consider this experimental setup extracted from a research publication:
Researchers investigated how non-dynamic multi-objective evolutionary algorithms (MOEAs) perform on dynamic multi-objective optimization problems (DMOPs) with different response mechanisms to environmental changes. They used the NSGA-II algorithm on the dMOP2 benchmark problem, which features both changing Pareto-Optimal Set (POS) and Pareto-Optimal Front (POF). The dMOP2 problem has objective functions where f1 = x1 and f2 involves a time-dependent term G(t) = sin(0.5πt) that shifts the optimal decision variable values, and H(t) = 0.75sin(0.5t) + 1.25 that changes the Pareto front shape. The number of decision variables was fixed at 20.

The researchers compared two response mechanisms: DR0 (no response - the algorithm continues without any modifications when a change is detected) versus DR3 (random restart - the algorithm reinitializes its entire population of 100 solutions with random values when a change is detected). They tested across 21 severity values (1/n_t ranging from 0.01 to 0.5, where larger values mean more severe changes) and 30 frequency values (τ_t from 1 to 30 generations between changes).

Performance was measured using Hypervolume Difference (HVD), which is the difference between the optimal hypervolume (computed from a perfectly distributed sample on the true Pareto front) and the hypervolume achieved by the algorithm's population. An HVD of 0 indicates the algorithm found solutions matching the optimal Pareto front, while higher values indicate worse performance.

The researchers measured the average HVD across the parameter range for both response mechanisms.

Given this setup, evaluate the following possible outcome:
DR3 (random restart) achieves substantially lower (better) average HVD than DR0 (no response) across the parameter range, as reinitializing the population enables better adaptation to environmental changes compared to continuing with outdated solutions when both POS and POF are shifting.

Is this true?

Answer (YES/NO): NO